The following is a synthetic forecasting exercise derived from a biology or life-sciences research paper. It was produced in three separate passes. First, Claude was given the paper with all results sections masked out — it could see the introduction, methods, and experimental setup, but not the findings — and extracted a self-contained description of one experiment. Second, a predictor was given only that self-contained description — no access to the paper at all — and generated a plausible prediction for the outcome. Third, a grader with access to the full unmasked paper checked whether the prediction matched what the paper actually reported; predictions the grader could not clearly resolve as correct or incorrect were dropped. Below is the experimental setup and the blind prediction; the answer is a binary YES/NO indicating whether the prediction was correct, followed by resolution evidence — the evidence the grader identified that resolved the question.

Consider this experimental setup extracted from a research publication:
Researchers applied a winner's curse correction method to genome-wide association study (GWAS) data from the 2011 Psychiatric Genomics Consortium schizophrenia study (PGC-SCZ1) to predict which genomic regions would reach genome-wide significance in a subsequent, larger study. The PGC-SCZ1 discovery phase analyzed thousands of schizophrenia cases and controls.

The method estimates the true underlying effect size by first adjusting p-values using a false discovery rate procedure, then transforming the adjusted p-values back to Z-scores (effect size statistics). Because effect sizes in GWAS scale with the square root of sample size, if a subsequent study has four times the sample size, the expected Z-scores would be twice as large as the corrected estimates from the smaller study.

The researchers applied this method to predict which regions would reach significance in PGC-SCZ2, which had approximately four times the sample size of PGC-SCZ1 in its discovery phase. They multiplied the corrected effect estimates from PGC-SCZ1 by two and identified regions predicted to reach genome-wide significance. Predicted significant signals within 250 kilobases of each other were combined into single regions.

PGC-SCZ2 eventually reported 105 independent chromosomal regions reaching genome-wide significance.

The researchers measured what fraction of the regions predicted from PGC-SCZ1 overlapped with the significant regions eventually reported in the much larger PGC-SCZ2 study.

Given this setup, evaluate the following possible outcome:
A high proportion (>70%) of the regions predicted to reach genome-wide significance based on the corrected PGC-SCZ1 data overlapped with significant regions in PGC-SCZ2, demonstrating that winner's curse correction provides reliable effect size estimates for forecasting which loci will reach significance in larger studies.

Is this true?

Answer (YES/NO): YES